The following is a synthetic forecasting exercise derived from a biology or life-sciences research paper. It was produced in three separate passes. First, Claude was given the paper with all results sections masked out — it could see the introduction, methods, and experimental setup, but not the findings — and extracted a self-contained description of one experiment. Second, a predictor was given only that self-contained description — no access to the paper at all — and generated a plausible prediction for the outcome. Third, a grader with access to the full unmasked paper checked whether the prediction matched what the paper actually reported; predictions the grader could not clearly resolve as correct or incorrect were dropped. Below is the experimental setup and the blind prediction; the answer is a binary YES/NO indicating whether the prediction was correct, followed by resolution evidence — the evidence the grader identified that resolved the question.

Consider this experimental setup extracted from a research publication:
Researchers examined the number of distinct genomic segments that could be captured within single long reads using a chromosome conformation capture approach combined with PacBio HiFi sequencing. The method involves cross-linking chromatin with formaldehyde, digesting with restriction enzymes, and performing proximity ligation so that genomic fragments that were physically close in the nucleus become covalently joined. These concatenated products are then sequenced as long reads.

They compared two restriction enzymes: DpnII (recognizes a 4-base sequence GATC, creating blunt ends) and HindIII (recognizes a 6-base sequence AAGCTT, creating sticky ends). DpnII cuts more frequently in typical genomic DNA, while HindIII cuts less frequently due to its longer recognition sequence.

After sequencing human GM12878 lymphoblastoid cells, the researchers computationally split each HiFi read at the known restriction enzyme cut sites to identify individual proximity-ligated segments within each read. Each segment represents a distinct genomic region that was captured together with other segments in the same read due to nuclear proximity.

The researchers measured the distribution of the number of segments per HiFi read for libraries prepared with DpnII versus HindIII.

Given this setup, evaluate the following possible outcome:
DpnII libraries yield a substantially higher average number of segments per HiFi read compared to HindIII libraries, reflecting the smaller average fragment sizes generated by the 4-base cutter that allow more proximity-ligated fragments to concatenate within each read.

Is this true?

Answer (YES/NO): YES